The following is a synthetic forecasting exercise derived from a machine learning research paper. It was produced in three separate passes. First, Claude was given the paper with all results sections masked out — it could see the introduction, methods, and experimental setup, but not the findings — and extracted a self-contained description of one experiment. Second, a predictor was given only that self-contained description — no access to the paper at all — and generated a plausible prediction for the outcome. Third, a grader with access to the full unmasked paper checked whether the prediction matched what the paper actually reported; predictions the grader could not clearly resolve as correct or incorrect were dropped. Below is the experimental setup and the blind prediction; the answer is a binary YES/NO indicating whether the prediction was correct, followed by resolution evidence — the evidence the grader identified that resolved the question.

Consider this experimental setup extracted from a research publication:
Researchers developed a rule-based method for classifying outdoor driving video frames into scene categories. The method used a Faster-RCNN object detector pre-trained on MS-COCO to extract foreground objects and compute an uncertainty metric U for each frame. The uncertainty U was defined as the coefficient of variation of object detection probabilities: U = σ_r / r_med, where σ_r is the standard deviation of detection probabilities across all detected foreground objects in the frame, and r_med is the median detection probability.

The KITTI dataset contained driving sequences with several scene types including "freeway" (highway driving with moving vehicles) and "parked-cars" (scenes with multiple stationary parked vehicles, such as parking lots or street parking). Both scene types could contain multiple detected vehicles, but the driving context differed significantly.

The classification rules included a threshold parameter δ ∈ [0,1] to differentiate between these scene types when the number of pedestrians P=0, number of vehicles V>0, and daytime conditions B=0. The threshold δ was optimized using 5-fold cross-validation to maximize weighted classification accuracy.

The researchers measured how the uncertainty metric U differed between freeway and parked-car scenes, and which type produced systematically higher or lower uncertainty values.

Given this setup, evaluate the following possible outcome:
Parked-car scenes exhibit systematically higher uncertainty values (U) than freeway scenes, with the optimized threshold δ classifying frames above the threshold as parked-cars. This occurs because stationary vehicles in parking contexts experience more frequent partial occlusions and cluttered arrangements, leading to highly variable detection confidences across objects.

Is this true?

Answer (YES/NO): NO